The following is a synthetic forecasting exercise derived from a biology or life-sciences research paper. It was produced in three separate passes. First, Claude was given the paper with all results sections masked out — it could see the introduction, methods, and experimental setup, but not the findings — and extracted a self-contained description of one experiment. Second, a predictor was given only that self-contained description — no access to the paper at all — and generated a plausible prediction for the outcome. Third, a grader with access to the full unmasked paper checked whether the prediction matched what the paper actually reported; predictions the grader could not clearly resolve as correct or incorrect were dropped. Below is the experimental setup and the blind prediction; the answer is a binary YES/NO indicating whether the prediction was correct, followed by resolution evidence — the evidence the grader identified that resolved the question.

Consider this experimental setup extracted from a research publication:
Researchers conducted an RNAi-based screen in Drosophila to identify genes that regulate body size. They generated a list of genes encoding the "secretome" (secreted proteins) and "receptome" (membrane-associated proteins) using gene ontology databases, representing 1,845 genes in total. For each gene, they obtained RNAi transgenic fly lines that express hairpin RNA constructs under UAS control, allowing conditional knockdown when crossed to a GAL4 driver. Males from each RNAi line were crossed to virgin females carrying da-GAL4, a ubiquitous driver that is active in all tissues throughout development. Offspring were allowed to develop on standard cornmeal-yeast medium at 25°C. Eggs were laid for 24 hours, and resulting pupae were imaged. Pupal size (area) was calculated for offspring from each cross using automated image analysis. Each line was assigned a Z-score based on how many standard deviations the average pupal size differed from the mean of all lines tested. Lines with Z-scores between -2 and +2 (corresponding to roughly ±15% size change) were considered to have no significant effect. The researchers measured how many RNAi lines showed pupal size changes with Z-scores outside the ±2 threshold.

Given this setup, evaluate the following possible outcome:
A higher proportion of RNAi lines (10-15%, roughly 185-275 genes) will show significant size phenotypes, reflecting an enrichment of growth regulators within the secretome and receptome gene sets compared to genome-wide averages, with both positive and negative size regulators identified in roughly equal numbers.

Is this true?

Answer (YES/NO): NO